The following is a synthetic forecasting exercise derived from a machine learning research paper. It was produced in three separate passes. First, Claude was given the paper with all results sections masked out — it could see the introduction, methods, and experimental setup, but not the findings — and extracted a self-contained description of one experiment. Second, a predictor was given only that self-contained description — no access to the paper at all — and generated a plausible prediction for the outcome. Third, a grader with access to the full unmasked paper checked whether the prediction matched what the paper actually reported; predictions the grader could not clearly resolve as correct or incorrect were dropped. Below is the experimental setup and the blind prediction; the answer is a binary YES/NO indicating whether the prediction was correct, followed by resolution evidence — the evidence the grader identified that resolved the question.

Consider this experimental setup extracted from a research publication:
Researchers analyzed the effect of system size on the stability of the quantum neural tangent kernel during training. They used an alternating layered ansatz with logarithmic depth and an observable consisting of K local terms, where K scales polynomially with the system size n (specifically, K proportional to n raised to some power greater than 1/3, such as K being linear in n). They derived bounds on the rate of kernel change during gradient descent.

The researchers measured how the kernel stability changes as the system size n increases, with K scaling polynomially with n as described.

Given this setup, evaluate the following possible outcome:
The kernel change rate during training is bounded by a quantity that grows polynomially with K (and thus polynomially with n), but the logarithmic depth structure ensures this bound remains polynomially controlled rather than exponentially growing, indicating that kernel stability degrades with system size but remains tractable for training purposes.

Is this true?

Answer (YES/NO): NO